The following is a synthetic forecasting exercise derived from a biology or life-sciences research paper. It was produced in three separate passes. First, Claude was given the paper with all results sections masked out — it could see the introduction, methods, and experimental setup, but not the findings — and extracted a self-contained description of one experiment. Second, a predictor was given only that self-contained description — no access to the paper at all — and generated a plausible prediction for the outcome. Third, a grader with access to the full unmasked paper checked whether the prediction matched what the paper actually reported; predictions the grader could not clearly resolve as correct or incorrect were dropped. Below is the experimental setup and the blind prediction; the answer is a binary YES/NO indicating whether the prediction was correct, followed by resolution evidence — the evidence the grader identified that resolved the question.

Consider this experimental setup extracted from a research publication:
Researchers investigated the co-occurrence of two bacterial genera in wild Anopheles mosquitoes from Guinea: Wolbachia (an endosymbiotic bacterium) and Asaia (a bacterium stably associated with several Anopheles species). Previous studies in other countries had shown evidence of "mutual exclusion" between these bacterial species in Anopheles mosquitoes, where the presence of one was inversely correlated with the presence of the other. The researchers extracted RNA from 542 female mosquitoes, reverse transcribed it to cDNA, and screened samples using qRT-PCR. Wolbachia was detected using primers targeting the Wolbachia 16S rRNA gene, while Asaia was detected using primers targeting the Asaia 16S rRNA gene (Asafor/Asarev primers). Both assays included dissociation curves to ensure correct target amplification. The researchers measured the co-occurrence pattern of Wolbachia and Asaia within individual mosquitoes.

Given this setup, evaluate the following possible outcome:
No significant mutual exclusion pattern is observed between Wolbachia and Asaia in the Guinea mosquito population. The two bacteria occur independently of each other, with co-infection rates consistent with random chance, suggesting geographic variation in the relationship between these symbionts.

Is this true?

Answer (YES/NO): NO